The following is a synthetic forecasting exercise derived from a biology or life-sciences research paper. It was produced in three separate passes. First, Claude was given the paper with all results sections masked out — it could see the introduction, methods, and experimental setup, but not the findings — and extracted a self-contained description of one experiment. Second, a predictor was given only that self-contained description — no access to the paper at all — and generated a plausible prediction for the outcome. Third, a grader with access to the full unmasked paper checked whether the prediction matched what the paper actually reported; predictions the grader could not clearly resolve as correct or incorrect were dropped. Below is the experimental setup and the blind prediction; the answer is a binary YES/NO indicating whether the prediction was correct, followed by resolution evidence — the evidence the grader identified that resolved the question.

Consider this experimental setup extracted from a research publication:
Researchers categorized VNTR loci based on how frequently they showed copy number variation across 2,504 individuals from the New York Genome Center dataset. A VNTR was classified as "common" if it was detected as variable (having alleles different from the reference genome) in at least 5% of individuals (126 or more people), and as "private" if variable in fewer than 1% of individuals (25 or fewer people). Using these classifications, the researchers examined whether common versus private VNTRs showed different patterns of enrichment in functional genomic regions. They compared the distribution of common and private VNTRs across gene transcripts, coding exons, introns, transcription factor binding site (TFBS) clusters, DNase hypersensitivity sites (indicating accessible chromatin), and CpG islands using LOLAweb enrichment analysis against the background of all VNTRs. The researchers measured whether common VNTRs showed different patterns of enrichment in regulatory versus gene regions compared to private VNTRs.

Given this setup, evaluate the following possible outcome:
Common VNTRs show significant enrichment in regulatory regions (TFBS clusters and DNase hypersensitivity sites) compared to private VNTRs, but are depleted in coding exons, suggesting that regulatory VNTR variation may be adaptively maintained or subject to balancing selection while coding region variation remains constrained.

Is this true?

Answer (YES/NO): NO